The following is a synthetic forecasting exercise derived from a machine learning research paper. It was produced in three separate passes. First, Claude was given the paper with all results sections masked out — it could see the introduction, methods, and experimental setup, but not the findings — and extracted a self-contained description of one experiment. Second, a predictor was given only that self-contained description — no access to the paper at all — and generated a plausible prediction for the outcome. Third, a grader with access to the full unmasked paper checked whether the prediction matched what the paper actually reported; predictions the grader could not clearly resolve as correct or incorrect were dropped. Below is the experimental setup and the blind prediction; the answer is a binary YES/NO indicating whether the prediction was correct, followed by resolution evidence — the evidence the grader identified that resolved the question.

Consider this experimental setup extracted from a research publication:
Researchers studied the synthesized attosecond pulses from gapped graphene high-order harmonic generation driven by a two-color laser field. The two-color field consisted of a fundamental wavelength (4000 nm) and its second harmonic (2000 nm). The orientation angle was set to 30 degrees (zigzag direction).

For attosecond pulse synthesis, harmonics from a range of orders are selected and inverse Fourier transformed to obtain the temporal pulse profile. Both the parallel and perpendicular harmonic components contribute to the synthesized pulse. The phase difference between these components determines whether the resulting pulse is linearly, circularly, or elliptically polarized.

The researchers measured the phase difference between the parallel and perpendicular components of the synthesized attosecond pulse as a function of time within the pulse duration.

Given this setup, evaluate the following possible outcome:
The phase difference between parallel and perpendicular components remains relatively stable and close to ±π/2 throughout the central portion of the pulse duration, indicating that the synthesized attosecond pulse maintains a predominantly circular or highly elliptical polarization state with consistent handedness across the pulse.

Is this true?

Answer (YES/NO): YES